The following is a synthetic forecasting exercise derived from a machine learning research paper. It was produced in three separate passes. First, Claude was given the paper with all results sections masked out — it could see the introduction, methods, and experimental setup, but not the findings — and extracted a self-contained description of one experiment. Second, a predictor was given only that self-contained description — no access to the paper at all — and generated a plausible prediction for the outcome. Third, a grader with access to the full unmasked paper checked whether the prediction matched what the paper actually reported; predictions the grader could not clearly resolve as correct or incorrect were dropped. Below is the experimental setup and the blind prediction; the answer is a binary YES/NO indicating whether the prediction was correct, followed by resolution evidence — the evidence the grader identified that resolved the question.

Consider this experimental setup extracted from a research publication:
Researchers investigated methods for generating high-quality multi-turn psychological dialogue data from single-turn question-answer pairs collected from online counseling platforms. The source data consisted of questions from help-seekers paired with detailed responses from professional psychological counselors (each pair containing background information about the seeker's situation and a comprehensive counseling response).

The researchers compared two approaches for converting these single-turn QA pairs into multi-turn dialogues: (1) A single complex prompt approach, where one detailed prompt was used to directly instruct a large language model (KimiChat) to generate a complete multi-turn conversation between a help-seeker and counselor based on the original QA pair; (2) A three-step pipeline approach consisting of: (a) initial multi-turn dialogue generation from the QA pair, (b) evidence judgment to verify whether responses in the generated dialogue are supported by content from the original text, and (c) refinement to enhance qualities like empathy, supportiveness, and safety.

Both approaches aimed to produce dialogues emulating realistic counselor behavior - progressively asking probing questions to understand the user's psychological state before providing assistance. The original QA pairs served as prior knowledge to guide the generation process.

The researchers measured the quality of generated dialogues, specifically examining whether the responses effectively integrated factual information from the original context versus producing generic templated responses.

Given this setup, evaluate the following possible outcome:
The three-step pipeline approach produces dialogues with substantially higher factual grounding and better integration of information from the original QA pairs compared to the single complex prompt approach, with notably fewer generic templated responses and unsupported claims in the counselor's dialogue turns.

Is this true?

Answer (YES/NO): YES